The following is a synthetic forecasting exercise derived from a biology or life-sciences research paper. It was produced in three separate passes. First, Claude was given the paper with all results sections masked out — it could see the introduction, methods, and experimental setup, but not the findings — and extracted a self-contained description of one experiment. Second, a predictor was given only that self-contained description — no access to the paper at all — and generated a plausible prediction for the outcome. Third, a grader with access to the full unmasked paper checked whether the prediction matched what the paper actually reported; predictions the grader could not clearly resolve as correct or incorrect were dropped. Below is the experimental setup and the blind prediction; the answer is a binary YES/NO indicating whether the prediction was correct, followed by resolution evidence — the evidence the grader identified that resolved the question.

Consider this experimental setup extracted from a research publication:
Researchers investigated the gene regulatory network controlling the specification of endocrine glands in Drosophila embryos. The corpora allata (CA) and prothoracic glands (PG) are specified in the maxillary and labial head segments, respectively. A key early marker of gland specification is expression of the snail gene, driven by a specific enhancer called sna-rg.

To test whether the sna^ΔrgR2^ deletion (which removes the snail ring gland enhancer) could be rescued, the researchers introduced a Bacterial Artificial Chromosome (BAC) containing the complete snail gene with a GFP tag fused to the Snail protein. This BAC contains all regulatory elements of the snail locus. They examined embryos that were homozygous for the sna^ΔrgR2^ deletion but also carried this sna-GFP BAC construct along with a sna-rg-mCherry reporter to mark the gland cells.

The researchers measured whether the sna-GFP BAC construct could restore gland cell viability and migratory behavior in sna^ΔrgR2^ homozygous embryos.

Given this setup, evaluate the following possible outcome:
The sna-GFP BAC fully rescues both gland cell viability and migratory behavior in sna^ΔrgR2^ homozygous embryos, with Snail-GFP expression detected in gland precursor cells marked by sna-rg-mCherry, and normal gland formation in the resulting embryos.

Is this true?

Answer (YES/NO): YES